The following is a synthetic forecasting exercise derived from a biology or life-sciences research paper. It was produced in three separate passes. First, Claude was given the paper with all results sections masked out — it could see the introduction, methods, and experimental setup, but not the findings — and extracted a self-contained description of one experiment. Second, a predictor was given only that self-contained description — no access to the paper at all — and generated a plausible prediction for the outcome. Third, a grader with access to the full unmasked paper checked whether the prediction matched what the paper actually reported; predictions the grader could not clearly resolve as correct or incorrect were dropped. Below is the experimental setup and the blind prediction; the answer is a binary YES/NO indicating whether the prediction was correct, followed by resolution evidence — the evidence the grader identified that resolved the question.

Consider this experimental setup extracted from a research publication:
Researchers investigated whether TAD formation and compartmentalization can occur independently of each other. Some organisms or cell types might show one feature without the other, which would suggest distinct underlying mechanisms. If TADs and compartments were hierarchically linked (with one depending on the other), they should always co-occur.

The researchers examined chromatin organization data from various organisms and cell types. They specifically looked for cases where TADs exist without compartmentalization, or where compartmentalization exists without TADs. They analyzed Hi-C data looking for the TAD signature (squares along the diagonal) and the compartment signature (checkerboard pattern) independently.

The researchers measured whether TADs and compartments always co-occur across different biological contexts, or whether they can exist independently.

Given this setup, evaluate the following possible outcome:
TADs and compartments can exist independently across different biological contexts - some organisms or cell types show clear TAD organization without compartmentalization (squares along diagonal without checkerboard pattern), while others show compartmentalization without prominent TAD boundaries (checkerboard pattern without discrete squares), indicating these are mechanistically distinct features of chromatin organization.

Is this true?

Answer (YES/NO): YES